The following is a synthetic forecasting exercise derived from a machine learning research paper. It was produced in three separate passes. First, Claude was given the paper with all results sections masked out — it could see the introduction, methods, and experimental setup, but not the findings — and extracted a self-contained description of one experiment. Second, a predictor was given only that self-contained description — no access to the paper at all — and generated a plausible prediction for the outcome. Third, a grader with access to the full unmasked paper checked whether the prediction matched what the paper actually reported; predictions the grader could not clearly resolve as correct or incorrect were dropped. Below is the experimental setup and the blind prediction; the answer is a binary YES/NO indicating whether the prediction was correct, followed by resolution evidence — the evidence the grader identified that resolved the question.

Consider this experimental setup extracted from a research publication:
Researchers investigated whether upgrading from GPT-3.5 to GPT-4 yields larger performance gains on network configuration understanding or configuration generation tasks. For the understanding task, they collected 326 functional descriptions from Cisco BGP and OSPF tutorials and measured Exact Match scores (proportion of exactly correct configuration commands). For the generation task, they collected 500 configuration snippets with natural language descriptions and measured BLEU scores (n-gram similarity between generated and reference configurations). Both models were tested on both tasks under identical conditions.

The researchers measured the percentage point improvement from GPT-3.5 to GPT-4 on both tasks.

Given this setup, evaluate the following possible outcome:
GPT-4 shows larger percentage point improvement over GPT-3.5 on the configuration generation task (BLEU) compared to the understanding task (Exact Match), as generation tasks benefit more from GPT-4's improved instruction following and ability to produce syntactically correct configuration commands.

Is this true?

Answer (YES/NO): YES